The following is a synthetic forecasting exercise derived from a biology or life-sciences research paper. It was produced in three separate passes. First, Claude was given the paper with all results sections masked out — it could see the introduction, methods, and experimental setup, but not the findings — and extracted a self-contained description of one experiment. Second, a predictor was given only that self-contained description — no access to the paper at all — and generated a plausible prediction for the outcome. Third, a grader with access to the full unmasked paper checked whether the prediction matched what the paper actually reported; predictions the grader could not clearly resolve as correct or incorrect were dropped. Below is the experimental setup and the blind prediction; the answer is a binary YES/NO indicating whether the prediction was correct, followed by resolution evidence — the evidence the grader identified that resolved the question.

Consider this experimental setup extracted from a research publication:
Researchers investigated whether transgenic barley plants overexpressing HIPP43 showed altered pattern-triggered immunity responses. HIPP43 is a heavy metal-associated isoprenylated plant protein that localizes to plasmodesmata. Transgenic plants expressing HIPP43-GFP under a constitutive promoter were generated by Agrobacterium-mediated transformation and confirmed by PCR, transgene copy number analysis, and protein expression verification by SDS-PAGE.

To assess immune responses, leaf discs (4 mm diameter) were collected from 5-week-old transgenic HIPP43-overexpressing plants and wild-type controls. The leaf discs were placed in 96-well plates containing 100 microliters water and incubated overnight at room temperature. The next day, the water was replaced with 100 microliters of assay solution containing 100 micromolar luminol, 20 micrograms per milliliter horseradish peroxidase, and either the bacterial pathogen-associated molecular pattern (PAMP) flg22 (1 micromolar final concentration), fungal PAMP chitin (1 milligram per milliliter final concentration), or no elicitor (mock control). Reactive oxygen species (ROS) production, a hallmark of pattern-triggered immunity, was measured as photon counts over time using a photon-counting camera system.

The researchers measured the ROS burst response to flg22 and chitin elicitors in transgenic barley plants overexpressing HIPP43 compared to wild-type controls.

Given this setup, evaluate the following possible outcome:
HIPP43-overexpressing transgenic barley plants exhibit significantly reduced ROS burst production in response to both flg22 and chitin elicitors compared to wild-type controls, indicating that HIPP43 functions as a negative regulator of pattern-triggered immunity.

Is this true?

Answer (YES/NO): YES